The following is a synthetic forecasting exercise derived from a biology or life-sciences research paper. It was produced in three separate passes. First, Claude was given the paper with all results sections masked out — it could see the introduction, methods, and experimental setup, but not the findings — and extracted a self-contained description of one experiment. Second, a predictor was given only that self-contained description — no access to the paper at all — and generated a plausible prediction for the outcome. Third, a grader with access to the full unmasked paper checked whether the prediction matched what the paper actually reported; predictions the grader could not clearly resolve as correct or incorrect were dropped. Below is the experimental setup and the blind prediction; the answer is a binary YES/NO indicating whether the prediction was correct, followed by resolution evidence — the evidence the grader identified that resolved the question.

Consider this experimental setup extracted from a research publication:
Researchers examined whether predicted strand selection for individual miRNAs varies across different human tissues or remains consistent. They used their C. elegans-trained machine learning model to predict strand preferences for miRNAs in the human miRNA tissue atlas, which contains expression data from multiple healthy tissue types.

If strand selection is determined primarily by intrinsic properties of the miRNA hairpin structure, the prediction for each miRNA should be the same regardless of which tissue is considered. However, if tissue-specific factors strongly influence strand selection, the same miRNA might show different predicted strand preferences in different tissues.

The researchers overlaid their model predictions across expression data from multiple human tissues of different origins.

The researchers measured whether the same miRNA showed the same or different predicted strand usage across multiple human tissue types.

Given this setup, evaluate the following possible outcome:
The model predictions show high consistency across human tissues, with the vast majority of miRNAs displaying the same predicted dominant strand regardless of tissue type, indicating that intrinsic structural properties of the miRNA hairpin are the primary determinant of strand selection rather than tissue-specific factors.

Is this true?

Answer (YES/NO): YES